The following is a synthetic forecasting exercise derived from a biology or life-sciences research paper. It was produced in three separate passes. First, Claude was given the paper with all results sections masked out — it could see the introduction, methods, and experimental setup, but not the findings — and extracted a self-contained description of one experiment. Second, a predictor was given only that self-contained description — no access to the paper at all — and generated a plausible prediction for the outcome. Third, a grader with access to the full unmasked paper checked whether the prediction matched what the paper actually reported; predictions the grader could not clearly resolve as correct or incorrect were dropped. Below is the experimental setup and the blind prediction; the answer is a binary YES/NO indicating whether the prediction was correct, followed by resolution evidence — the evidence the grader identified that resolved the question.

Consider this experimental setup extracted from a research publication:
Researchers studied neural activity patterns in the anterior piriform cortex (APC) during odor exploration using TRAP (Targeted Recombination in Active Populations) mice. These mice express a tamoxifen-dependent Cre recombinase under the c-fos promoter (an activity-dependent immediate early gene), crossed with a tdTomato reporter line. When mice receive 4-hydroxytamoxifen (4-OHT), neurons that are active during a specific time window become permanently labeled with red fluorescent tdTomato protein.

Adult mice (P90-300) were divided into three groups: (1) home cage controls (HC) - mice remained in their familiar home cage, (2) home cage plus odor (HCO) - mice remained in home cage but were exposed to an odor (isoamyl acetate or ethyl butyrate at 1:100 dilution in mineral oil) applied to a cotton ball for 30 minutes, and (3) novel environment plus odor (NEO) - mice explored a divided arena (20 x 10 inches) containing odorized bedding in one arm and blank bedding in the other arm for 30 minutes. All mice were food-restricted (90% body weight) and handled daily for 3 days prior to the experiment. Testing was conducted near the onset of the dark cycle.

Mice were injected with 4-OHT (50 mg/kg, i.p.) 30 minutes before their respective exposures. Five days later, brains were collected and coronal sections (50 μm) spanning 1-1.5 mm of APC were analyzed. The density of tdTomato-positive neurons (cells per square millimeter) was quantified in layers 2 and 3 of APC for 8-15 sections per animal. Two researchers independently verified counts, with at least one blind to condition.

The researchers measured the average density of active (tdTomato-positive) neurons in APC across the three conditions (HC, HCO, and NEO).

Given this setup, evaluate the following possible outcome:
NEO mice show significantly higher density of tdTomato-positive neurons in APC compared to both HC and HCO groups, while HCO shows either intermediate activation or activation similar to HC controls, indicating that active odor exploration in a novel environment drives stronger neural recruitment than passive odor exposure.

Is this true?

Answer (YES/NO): NO